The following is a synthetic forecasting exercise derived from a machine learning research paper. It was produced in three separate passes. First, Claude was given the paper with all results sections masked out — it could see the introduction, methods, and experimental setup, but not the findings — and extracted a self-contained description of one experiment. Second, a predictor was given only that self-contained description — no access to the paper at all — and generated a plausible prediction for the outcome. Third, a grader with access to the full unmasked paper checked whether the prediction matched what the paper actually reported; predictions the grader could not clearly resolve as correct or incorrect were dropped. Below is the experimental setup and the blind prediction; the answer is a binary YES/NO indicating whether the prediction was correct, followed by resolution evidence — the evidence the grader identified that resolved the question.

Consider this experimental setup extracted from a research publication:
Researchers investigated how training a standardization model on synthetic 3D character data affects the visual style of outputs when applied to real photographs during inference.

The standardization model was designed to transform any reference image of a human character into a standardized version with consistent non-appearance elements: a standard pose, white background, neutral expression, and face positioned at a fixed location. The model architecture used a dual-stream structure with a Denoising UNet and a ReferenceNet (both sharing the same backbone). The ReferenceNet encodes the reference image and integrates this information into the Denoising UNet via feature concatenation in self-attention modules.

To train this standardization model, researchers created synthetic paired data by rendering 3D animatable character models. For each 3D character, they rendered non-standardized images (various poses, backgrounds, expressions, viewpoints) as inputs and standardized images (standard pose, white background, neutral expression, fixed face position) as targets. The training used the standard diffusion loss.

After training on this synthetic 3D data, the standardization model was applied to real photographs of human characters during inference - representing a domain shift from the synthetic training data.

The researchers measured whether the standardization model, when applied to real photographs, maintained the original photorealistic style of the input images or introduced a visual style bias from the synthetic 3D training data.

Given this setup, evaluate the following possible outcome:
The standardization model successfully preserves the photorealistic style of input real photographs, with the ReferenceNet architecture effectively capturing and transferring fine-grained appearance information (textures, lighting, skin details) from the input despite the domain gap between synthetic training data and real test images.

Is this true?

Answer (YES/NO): NO